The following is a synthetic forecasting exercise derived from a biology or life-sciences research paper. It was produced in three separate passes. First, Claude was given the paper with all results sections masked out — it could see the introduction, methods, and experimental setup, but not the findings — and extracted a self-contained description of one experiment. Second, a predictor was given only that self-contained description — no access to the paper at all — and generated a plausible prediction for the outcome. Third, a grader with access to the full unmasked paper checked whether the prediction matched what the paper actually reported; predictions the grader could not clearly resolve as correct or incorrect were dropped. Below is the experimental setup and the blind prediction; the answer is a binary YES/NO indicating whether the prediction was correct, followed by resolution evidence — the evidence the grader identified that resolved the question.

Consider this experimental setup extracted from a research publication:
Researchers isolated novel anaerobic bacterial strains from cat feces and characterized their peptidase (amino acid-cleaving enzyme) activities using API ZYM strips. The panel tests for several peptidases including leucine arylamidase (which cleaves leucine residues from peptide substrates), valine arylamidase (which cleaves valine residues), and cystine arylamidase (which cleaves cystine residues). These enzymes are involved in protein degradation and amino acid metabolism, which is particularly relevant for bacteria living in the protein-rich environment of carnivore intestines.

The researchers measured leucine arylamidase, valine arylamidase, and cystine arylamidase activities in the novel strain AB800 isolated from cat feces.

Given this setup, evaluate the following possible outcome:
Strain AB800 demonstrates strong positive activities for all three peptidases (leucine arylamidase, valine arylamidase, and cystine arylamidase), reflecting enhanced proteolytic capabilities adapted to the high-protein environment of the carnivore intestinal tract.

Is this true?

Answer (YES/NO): NO